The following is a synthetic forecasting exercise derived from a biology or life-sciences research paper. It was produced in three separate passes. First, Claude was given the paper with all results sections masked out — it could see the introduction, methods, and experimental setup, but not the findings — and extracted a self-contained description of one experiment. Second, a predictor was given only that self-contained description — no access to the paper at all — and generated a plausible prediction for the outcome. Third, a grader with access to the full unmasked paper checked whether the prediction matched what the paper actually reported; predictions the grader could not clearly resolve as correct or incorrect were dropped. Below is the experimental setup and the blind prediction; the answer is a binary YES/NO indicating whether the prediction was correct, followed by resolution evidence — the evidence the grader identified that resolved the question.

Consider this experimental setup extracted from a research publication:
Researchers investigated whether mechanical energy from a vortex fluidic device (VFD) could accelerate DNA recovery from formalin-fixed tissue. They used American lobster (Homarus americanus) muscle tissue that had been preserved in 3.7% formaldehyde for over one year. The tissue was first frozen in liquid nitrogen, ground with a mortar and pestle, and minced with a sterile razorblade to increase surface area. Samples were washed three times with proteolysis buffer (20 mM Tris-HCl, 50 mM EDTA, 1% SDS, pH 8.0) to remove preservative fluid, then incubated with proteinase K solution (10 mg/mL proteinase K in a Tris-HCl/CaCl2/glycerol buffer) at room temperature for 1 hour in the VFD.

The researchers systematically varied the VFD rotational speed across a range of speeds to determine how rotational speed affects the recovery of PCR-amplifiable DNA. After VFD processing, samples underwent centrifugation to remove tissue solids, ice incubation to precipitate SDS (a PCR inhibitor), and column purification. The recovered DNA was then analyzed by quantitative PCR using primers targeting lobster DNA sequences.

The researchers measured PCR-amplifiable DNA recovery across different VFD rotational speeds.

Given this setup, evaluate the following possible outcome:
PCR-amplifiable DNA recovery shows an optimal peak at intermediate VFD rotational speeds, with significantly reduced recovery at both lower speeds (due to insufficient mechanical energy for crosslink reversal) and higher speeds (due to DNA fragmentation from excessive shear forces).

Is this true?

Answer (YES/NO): YES